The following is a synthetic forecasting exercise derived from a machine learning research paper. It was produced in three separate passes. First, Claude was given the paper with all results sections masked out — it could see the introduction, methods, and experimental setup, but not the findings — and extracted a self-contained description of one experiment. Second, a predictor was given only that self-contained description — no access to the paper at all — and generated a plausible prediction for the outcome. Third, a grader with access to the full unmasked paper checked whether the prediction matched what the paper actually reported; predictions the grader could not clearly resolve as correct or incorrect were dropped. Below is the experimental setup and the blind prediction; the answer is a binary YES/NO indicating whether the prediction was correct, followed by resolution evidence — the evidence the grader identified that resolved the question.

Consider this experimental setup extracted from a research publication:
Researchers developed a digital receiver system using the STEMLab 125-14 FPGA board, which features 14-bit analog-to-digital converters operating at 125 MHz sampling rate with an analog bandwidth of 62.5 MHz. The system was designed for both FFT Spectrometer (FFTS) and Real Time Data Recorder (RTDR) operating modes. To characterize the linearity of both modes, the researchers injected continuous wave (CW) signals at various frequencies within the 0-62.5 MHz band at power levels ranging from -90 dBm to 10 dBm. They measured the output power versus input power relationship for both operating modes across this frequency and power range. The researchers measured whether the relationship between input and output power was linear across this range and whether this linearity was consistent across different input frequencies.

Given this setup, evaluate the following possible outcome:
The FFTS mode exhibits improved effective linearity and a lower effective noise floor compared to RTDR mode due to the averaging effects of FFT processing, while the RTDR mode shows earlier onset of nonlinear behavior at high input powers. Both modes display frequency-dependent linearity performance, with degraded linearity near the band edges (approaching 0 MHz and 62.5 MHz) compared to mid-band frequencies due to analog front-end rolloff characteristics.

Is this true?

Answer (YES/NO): NO